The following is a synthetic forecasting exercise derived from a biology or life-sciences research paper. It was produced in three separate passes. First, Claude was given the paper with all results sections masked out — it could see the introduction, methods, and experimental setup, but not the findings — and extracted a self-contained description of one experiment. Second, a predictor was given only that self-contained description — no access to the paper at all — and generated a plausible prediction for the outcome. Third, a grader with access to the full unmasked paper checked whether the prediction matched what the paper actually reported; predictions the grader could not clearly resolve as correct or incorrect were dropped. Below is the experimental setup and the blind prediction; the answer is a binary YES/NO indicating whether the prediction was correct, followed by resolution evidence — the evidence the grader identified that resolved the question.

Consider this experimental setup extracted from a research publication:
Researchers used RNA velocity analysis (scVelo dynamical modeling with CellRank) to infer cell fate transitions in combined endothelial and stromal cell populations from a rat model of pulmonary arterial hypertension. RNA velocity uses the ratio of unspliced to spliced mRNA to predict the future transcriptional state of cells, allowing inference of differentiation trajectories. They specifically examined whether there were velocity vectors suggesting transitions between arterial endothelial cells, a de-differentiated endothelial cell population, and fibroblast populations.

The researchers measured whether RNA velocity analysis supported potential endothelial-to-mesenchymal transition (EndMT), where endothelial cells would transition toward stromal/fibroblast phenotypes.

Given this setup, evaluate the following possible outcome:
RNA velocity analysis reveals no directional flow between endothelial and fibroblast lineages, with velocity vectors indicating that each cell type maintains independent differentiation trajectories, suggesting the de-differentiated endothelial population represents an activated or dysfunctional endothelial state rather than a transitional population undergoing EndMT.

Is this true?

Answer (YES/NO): NO